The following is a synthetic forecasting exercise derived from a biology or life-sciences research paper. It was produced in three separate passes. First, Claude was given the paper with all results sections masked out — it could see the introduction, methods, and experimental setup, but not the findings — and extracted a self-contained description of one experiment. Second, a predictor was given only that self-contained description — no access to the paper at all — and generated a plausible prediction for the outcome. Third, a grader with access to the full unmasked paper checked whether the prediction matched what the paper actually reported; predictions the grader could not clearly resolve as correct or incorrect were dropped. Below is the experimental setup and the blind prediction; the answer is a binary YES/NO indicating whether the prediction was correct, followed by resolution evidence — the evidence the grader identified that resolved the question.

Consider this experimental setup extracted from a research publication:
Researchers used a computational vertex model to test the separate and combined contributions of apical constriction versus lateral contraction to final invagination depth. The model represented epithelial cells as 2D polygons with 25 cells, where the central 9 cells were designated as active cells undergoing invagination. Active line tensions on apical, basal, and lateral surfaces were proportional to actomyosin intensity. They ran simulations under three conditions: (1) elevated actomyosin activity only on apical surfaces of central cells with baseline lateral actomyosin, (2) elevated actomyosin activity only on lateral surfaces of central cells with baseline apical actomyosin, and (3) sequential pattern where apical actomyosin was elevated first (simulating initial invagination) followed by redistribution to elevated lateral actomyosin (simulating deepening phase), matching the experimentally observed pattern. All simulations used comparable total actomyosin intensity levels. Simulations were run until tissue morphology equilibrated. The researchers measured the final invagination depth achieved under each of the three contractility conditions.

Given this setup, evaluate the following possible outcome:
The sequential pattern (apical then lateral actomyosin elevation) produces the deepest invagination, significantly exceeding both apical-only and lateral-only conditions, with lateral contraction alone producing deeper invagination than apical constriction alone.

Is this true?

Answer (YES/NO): NO